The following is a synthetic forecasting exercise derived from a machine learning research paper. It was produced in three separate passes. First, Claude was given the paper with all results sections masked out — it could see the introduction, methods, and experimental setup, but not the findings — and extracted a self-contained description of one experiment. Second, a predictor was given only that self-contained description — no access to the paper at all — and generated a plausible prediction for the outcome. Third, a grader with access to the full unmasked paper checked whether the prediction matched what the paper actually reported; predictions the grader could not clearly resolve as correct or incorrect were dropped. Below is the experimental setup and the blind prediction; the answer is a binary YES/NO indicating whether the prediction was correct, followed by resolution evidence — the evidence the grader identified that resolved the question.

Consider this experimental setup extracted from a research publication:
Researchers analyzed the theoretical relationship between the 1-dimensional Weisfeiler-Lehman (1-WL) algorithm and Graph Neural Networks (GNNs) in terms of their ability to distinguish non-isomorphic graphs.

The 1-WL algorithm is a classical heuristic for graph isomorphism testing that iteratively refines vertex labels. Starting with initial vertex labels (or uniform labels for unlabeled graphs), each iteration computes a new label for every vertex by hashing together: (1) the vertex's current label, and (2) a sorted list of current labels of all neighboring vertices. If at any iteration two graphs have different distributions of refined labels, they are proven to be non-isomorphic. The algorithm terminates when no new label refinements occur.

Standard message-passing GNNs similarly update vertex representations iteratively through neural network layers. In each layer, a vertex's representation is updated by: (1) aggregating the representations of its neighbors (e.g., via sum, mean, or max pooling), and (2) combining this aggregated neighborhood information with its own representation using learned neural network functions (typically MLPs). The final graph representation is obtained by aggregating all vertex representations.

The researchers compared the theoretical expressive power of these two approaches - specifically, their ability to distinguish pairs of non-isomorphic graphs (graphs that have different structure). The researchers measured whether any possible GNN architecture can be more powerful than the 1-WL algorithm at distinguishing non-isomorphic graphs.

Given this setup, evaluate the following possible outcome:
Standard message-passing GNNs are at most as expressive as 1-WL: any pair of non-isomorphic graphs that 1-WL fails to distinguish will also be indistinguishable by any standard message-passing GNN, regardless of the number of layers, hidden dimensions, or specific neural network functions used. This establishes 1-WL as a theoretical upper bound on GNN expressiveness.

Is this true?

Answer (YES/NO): YES